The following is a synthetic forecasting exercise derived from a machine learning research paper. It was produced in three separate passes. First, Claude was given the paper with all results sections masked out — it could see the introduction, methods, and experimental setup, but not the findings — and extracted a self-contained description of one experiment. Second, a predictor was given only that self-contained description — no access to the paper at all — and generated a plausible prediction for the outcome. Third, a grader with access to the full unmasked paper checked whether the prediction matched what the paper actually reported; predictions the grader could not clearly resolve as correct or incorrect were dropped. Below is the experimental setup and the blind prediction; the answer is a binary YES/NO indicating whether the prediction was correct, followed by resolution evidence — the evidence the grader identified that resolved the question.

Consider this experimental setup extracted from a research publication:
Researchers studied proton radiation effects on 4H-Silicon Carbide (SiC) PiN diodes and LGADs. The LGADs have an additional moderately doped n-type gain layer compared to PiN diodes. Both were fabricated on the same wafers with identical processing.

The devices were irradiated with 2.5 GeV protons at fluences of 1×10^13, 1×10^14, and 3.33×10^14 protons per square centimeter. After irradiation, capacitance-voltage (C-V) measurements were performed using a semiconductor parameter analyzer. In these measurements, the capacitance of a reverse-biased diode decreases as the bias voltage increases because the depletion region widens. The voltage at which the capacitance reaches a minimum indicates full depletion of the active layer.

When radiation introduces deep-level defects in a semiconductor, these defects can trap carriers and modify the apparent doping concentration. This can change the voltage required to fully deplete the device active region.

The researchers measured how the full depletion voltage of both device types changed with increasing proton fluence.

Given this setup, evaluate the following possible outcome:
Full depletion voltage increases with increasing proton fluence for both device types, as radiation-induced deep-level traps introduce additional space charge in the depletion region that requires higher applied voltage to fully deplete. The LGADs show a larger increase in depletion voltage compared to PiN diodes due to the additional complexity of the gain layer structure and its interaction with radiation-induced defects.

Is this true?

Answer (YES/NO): NO